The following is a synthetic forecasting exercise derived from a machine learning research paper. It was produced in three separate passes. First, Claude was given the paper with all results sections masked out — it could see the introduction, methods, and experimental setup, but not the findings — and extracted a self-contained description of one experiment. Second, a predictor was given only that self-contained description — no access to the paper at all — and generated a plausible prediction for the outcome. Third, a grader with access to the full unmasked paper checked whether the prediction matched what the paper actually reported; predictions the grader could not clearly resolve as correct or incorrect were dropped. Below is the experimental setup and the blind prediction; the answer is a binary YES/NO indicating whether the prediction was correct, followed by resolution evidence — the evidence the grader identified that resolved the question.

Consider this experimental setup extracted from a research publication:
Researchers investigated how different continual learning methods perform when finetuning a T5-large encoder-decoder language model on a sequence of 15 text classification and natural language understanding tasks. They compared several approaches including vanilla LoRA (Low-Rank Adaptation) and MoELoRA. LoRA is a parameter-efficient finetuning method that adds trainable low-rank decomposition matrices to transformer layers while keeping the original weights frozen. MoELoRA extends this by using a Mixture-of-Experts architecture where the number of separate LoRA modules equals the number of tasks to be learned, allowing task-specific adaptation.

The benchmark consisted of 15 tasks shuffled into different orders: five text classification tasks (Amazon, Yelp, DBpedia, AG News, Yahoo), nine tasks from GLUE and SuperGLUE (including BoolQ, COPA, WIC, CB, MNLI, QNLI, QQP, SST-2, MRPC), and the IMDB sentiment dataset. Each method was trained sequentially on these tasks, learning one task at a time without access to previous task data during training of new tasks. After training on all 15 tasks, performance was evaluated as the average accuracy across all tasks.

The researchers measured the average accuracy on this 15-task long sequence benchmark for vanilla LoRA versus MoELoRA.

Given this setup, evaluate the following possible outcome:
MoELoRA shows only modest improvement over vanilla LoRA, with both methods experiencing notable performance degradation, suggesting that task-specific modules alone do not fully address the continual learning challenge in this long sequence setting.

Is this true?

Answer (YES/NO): NO